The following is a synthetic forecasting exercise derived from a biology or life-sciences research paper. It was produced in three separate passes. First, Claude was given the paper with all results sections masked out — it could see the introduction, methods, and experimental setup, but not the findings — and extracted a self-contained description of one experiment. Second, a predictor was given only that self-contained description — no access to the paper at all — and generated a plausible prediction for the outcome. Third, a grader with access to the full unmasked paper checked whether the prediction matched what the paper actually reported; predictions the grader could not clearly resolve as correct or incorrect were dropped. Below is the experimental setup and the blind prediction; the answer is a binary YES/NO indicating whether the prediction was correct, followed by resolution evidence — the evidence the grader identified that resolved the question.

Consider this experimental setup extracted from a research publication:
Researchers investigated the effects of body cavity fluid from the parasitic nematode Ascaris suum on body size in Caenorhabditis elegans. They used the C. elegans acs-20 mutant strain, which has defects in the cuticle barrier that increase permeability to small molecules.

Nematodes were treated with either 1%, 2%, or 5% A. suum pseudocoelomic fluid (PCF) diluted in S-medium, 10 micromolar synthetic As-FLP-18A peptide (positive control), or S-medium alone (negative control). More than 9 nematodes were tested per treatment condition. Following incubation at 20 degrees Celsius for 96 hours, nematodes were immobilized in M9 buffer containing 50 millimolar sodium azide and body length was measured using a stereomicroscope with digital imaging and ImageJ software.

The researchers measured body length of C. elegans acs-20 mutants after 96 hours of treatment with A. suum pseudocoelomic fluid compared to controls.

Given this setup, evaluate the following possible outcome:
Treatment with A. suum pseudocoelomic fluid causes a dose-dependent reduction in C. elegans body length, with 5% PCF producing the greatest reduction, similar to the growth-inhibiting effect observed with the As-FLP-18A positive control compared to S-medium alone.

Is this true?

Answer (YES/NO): YES